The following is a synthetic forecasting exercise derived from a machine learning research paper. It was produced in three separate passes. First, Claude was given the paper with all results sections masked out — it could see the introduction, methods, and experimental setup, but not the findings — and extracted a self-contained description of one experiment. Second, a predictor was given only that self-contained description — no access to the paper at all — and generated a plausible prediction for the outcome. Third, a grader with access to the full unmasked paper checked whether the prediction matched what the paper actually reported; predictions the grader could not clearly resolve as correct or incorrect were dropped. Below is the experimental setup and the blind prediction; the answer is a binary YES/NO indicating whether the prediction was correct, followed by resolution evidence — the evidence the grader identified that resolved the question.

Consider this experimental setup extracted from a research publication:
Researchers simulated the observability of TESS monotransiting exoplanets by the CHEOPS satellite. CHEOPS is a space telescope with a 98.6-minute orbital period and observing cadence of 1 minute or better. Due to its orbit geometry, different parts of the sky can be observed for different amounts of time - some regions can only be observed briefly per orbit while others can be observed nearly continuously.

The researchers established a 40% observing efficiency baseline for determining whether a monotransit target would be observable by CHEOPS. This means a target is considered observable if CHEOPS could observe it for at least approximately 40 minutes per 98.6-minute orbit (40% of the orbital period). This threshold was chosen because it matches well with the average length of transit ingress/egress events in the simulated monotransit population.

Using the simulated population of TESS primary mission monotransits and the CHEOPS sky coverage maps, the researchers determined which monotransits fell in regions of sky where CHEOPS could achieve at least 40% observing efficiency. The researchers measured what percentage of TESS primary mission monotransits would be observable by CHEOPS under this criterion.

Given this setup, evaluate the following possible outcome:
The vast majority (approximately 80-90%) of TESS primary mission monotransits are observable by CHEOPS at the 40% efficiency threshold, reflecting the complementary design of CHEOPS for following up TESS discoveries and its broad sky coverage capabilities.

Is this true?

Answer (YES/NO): YES